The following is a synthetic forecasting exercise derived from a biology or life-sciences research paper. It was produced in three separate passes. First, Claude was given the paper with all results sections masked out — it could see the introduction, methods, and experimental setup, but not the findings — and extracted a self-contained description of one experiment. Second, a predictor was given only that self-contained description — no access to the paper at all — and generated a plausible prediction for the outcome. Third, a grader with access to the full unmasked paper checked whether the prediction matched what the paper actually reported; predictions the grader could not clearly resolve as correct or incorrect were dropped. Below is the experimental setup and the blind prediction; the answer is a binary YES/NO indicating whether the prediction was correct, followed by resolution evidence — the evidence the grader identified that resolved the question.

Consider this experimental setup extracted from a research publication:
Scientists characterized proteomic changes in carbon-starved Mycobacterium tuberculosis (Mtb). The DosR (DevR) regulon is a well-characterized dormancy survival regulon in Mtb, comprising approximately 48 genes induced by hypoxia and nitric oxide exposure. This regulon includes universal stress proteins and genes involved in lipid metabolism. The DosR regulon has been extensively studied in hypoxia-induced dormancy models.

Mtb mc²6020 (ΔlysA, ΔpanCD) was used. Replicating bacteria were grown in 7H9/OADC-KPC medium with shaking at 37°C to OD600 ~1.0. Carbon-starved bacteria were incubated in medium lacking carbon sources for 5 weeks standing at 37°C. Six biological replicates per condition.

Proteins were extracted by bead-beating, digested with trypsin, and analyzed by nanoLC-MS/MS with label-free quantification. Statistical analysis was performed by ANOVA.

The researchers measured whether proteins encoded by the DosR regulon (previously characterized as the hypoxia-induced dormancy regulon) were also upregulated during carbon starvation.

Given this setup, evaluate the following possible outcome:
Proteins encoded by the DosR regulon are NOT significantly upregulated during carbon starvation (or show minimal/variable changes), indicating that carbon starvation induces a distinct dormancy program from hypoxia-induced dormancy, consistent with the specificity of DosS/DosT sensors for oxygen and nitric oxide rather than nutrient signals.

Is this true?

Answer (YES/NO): YES